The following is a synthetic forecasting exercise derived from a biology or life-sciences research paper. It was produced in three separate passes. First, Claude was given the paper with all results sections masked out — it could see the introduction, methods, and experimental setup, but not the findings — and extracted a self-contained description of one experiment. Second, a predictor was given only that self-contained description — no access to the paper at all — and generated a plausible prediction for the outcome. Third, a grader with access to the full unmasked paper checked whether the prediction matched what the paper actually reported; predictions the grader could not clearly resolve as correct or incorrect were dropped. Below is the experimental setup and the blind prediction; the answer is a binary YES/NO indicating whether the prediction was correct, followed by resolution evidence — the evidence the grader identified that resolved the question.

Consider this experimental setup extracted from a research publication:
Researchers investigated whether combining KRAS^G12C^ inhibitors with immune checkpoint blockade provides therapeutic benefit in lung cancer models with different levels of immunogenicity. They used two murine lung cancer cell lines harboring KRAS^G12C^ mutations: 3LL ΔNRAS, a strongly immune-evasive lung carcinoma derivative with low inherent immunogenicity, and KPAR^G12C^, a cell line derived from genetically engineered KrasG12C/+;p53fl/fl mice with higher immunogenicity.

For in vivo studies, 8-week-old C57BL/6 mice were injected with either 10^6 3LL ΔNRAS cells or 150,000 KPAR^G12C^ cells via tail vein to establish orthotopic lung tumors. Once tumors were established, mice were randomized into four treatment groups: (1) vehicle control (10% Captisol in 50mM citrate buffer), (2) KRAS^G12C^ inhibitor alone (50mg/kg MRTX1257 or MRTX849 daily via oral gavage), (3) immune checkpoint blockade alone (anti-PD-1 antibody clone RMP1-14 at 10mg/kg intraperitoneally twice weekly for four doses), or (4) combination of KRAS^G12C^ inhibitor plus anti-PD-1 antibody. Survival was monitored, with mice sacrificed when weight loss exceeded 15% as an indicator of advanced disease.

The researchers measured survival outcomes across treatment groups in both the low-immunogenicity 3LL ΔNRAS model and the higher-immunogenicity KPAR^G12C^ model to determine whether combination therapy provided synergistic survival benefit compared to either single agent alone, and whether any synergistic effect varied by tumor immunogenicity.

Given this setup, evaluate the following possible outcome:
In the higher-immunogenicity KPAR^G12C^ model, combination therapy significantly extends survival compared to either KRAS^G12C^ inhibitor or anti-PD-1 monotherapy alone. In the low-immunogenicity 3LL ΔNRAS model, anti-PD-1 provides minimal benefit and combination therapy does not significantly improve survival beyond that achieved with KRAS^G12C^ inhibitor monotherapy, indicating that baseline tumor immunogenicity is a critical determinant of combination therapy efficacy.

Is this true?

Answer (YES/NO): YES